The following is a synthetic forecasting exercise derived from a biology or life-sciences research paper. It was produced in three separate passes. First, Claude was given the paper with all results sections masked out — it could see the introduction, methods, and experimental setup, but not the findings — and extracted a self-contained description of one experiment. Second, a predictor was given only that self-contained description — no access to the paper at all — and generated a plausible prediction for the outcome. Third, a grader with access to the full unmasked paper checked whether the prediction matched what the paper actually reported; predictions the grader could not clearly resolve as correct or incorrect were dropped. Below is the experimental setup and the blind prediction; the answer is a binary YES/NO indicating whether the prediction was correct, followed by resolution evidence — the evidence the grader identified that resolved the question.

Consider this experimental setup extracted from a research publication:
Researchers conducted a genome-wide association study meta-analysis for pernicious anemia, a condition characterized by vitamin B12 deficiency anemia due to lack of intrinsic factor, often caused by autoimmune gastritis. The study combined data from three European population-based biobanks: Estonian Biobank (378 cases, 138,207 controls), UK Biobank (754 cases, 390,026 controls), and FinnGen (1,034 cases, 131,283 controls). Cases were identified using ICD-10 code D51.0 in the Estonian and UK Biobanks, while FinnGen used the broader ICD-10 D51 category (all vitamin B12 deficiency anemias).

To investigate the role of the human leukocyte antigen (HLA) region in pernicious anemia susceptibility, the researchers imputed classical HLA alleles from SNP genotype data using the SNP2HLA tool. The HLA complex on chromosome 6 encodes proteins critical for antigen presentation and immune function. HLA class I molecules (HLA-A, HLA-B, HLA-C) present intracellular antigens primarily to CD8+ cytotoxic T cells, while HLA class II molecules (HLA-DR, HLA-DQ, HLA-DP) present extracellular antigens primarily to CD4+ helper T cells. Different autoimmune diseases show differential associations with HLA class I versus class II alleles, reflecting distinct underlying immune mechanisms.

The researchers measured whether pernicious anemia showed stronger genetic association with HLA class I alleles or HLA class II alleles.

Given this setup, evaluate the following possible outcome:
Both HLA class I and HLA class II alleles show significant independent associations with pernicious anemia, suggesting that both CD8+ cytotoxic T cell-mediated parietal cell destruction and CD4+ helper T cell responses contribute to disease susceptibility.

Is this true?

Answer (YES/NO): NO